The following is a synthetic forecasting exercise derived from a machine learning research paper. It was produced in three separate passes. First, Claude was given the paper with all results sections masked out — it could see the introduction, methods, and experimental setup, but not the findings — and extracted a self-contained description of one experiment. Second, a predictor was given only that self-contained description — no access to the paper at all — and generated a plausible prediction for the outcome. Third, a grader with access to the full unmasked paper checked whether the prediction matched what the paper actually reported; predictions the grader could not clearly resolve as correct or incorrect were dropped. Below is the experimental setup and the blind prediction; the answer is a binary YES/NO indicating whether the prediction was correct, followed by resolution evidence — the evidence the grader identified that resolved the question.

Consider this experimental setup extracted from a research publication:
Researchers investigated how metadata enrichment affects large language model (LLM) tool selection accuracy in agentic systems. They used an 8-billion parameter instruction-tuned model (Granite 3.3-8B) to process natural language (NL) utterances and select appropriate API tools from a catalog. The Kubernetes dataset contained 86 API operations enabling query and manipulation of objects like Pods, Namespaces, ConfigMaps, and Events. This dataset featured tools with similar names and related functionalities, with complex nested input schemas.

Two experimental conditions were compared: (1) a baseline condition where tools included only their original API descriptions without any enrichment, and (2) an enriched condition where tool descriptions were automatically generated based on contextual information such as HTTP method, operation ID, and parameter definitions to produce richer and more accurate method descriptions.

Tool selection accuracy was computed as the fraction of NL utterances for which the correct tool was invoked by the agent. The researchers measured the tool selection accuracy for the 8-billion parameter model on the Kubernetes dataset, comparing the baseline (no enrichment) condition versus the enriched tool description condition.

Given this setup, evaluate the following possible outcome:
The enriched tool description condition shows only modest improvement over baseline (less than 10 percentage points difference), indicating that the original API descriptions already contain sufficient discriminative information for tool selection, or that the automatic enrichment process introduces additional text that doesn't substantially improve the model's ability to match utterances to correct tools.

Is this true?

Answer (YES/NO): NO